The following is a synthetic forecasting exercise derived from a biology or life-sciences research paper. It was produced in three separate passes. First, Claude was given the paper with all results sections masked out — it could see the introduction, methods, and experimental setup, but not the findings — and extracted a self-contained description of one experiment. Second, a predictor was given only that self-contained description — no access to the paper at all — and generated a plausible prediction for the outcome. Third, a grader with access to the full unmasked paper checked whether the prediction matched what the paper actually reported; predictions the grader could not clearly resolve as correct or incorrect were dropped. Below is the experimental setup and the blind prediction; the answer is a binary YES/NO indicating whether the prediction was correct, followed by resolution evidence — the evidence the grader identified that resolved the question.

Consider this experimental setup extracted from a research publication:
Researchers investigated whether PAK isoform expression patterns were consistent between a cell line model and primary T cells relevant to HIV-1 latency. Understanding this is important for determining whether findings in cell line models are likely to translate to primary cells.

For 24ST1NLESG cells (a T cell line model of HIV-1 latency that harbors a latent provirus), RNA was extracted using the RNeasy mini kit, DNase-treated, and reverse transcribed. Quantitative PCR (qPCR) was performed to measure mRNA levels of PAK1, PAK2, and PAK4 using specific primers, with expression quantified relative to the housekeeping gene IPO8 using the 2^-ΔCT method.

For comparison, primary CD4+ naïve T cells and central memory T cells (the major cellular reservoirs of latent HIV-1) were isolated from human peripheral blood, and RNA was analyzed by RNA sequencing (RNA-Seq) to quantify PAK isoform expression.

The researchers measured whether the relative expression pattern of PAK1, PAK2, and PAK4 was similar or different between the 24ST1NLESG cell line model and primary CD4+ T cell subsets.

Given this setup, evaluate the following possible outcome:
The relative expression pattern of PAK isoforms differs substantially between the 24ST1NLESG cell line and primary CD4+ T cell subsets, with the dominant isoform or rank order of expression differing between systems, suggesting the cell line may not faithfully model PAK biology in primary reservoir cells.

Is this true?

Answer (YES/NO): NO